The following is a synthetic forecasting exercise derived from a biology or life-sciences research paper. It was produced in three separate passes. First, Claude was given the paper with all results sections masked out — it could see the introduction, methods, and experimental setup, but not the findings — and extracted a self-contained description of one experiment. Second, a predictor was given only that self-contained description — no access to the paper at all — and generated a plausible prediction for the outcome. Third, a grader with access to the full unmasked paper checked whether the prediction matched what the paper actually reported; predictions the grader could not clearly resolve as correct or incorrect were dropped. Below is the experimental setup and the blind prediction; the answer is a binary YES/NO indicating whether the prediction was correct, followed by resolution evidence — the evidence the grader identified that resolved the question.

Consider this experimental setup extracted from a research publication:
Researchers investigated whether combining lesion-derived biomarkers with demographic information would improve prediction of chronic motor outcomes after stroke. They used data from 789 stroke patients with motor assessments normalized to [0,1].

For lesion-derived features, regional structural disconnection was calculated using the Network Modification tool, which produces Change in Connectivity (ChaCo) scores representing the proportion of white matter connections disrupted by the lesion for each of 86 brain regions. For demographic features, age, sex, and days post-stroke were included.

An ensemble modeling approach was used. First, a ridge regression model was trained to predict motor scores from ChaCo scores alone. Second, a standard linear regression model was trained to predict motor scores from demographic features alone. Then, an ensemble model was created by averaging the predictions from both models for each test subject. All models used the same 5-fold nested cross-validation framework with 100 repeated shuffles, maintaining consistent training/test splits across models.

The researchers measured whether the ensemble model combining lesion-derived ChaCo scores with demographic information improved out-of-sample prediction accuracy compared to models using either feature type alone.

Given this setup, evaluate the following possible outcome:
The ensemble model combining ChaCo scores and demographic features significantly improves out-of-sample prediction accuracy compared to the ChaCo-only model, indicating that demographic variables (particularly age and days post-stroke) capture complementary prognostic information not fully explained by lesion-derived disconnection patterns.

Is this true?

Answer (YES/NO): YES